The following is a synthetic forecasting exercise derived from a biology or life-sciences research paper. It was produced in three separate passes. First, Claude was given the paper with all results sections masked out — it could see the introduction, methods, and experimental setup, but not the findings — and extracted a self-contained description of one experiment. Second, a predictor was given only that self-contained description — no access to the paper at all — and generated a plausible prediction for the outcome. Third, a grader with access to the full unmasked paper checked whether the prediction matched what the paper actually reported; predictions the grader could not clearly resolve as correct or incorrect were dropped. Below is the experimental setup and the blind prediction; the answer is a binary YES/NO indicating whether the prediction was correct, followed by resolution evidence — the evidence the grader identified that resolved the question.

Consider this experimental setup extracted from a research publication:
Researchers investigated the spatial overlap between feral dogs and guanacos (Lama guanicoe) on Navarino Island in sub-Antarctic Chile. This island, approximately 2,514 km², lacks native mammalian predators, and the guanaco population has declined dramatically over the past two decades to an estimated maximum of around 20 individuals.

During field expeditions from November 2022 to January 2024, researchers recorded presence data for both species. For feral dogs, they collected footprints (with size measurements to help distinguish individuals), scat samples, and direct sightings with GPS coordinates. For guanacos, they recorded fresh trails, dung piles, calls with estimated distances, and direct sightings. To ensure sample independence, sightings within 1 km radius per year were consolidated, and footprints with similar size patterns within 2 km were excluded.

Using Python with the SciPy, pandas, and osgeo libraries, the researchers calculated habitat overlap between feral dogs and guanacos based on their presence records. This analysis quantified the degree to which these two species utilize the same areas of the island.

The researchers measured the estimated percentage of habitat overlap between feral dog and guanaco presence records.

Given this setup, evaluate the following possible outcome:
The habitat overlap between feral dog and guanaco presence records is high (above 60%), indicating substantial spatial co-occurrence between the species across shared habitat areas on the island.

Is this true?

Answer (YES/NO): NO